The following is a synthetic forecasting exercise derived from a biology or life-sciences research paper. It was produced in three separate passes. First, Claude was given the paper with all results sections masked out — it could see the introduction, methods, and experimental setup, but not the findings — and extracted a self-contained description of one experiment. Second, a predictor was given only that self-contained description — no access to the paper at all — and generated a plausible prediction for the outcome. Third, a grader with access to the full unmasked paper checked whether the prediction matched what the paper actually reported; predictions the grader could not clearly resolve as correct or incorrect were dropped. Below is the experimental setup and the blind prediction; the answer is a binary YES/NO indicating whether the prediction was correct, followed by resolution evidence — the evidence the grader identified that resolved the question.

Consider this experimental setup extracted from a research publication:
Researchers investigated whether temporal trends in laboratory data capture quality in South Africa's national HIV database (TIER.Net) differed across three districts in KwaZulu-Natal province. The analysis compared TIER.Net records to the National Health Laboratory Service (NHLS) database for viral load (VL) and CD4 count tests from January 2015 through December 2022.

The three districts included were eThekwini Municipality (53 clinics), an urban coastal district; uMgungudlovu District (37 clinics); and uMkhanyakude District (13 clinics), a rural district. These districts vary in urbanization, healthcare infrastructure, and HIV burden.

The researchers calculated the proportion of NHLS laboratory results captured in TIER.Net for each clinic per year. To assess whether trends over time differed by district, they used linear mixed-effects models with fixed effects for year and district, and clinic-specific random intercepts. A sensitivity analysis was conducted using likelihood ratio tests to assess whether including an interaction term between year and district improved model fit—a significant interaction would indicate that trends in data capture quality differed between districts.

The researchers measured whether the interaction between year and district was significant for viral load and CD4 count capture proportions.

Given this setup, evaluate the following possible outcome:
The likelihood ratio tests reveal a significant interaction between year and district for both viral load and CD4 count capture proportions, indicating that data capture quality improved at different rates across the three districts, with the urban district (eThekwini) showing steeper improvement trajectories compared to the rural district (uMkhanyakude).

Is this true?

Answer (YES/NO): NO